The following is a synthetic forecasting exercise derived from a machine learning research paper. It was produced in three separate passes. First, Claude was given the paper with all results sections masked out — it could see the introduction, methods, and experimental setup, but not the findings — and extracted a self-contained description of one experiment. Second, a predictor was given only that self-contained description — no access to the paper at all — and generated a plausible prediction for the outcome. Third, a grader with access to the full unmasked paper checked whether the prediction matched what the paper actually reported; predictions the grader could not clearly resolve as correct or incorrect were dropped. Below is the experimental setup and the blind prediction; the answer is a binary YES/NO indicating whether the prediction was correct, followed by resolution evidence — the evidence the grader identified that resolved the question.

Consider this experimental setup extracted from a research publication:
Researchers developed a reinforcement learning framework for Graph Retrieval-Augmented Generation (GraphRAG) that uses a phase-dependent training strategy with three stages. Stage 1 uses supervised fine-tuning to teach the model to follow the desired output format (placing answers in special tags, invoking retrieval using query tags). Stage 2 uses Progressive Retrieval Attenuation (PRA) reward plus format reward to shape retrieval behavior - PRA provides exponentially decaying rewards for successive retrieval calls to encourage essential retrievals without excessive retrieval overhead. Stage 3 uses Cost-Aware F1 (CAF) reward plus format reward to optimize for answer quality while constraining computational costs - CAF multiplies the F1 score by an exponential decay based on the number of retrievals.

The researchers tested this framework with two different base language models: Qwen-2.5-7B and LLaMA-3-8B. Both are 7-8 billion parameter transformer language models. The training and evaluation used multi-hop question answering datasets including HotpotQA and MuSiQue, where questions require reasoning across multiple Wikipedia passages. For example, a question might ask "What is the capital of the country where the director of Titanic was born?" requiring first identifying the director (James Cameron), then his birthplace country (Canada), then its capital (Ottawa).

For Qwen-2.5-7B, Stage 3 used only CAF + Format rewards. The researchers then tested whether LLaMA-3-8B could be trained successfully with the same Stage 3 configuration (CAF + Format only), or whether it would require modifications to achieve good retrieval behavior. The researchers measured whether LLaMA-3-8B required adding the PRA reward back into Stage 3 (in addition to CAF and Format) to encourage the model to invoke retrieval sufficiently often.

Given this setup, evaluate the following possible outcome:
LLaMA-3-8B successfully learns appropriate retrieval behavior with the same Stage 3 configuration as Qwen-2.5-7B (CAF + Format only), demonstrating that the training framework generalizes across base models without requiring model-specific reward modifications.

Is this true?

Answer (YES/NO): NO